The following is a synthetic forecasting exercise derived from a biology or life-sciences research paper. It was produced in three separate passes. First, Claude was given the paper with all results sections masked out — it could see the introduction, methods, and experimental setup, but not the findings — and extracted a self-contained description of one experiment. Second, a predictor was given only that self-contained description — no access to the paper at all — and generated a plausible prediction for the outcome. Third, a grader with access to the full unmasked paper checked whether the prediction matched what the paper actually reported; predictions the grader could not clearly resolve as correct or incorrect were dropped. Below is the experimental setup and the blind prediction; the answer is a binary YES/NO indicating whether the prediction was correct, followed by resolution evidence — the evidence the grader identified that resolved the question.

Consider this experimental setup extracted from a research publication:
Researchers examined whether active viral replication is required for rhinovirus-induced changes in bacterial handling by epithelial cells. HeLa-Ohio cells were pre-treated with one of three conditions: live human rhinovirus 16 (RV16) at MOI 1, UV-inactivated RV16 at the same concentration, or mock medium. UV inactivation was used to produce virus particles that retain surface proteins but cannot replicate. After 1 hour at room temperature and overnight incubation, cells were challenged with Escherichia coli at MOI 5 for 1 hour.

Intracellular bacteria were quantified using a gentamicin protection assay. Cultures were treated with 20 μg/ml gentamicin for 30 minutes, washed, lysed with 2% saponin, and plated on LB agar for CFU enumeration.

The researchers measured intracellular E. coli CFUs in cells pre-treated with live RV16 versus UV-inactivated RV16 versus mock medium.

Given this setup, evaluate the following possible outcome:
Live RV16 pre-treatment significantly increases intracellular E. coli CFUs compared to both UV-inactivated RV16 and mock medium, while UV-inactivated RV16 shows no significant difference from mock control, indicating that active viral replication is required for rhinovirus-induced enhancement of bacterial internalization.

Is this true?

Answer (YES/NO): NO